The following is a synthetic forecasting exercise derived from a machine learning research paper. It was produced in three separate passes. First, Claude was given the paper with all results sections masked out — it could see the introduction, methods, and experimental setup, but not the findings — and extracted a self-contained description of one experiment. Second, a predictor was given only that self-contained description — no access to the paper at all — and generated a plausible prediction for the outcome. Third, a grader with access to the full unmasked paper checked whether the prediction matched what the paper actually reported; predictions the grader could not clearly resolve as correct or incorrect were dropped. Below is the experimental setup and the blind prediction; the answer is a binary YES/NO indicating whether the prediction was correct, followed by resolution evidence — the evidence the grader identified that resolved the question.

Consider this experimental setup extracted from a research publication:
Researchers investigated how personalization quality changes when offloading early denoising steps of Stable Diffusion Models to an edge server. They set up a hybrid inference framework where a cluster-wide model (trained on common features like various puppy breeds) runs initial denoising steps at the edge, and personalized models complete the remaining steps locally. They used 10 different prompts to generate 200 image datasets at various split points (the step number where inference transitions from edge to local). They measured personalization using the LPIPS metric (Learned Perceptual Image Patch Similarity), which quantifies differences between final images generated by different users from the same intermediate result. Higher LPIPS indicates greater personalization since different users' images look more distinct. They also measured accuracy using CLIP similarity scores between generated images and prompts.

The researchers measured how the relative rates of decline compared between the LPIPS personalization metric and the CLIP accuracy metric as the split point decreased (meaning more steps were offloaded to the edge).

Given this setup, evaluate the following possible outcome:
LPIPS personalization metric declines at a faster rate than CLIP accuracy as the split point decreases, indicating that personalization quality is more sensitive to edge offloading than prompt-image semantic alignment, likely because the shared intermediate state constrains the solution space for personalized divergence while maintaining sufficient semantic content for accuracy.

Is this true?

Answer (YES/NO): YES